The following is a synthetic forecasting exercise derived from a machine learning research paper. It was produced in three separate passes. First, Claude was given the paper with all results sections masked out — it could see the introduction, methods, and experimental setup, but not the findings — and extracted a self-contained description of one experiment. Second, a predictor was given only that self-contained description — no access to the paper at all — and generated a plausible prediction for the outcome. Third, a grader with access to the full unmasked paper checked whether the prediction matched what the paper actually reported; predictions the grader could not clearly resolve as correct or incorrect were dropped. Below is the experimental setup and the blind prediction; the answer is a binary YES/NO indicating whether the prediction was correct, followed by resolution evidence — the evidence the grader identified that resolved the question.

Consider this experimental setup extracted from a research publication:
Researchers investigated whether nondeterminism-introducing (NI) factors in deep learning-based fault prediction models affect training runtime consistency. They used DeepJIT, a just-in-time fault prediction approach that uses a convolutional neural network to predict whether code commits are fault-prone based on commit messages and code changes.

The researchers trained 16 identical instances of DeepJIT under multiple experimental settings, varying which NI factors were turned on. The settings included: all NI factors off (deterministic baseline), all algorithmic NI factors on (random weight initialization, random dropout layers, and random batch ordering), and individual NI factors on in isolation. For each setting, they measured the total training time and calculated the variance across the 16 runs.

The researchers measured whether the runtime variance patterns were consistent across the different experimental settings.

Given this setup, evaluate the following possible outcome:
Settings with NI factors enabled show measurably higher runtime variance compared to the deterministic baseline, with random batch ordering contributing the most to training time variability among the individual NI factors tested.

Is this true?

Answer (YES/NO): NO